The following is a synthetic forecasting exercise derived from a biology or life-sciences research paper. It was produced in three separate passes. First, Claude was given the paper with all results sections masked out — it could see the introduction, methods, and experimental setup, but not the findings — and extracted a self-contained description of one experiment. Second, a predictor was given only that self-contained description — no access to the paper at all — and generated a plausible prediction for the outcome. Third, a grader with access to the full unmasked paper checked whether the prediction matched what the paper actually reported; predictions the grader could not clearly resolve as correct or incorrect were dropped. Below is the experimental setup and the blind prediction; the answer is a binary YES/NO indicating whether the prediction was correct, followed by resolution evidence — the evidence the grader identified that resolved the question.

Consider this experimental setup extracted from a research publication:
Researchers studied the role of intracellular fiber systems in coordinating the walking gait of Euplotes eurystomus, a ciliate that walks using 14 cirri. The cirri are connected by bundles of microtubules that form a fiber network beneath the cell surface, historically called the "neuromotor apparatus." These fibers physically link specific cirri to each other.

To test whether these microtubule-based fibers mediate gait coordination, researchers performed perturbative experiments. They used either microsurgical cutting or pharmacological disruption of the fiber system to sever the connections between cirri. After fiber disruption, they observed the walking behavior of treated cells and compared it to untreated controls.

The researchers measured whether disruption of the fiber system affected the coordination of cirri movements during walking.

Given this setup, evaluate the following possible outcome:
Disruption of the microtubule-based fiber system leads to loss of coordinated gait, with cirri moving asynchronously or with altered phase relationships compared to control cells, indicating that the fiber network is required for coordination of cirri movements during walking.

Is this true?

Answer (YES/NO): NO